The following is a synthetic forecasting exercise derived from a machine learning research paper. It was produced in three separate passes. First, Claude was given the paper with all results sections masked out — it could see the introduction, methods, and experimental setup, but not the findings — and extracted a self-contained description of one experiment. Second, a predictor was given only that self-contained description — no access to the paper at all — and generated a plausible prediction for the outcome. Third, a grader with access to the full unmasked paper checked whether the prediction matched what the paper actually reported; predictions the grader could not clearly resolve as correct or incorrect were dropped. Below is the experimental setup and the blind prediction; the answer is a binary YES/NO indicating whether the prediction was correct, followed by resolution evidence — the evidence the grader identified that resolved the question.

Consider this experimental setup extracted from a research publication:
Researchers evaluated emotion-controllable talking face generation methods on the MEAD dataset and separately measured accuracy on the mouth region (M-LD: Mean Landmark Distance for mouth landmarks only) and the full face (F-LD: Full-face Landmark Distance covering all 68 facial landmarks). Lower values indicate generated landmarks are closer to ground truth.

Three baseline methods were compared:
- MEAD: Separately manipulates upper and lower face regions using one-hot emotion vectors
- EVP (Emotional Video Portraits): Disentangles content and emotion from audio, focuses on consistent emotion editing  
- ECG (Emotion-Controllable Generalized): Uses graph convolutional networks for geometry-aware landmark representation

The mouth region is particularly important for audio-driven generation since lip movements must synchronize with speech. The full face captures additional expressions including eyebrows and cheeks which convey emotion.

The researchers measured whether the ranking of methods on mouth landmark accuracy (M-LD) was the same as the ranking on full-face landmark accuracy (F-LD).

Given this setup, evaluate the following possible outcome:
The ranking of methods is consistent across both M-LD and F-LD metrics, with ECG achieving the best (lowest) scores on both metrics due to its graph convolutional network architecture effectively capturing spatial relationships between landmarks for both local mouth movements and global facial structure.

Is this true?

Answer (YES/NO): NO